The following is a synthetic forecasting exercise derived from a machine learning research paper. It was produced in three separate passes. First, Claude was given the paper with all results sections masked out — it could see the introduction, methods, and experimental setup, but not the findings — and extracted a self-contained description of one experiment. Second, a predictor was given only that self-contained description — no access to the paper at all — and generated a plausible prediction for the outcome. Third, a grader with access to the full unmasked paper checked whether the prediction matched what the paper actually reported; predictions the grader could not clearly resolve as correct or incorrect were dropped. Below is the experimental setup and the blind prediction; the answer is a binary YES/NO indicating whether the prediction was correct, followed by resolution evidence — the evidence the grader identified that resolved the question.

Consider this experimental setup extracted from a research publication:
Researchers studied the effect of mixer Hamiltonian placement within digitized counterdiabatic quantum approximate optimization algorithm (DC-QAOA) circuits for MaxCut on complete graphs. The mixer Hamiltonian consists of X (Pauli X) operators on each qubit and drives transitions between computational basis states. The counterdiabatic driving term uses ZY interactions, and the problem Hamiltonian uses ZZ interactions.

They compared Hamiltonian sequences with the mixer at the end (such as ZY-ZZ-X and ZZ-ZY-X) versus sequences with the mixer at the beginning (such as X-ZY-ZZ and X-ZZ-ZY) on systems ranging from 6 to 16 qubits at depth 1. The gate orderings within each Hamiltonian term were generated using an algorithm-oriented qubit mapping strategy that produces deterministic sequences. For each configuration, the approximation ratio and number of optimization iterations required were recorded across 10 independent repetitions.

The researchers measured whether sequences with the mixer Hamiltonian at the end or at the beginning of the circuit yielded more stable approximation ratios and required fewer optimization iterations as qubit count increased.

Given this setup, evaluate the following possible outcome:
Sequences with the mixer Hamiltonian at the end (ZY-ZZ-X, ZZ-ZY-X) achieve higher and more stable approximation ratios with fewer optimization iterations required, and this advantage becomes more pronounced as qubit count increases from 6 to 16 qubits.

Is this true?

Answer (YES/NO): YES